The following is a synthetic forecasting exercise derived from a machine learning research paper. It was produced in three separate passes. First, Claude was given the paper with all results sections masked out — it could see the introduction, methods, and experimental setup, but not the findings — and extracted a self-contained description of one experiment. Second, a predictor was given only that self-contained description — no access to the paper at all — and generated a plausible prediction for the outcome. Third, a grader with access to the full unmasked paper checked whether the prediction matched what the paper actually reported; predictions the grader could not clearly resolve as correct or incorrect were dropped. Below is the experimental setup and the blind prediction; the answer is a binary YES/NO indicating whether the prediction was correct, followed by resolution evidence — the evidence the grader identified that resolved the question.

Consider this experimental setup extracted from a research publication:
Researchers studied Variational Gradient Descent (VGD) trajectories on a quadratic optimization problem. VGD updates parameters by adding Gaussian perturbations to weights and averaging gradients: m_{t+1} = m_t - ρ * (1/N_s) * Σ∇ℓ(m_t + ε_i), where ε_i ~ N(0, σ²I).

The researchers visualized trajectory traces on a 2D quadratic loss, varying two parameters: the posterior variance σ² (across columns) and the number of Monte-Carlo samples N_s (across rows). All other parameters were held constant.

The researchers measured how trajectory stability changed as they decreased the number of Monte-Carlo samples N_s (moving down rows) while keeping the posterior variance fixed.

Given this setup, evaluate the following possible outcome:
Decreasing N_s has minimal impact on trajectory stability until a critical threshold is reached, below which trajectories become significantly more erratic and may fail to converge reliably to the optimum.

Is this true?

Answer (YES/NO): NO